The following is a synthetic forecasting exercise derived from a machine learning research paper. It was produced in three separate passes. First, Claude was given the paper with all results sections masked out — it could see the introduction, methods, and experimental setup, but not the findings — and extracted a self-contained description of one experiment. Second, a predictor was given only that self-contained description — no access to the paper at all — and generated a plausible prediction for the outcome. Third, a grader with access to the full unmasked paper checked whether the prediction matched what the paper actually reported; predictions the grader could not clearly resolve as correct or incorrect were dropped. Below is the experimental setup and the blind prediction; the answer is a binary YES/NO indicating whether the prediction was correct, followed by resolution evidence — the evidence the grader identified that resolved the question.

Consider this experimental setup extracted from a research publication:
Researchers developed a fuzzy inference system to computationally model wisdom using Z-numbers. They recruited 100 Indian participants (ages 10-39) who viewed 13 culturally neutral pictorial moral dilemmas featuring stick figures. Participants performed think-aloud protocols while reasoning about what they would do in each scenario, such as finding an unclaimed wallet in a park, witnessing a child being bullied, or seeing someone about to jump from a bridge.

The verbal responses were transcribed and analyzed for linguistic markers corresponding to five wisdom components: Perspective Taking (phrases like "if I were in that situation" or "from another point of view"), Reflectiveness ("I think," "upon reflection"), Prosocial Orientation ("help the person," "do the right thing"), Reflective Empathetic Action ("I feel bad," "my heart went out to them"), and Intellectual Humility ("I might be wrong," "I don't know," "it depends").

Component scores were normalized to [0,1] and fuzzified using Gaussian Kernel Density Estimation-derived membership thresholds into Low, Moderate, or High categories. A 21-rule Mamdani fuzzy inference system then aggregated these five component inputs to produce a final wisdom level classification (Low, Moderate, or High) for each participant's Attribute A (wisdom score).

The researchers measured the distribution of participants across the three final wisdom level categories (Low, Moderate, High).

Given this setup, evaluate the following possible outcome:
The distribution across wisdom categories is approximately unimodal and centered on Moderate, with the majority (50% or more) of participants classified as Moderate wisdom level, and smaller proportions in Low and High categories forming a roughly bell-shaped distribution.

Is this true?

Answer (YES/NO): NO